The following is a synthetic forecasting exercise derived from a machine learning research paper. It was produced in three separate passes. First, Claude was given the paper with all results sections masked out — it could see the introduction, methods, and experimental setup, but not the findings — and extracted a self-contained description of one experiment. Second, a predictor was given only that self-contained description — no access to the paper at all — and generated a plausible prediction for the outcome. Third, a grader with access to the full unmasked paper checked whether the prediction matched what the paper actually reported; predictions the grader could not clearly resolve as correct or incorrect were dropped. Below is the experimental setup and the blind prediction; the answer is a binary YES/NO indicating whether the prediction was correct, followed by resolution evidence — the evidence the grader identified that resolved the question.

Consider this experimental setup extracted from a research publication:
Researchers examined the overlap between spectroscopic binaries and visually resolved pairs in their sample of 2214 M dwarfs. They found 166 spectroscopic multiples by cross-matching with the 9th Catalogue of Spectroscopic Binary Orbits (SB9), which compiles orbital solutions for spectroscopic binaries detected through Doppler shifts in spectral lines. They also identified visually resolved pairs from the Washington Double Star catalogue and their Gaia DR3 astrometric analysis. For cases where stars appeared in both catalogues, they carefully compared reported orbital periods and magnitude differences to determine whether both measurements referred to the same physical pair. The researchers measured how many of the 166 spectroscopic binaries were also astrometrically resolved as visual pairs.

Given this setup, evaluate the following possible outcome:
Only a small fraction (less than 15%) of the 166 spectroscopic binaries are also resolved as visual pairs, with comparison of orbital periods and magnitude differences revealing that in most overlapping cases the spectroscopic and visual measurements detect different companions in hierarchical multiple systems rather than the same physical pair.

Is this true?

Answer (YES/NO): NO